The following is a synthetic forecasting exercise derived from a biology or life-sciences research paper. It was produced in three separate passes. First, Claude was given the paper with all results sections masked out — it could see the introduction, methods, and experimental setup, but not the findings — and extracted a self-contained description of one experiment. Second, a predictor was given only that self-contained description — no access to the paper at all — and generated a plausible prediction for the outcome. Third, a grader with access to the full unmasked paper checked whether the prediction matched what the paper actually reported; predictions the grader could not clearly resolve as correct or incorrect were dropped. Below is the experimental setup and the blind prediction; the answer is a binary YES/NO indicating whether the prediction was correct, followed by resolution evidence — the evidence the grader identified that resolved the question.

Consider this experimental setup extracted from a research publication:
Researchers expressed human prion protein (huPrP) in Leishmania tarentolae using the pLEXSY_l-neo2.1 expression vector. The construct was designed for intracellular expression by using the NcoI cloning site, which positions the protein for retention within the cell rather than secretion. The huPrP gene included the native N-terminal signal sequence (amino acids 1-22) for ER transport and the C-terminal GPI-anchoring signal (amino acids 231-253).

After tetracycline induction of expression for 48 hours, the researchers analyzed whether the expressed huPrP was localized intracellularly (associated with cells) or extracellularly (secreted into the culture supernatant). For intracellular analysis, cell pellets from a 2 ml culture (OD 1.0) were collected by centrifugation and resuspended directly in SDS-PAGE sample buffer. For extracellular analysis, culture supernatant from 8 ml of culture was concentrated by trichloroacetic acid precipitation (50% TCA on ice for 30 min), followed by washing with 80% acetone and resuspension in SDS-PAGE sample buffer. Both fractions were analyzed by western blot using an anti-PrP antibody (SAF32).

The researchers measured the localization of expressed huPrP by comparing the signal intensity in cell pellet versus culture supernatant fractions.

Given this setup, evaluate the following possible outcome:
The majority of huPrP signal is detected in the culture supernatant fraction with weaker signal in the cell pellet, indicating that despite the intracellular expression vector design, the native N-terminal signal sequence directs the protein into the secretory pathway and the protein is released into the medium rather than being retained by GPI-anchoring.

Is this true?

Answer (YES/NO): NO